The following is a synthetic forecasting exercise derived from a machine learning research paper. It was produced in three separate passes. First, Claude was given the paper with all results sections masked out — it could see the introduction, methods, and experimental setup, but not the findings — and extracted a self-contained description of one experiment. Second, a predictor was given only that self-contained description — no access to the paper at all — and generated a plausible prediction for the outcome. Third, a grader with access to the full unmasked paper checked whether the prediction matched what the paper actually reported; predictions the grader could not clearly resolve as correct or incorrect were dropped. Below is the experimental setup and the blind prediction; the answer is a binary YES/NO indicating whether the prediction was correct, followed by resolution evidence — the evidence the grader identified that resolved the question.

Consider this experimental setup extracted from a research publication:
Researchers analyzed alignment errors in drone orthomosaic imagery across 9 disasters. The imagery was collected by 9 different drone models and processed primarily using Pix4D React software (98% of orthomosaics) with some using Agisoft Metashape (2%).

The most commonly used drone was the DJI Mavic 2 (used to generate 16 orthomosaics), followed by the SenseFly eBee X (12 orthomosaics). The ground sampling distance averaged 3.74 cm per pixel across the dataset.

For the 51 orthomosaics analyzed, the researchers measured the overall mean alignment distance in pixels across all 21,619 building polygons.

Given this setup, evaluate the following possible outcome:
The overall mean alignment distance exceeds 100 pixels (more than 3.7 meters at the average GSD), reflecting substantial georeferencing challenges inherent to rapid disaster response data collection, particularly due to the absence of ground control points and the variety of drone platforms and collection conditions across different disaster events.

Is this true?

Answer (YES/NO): NO